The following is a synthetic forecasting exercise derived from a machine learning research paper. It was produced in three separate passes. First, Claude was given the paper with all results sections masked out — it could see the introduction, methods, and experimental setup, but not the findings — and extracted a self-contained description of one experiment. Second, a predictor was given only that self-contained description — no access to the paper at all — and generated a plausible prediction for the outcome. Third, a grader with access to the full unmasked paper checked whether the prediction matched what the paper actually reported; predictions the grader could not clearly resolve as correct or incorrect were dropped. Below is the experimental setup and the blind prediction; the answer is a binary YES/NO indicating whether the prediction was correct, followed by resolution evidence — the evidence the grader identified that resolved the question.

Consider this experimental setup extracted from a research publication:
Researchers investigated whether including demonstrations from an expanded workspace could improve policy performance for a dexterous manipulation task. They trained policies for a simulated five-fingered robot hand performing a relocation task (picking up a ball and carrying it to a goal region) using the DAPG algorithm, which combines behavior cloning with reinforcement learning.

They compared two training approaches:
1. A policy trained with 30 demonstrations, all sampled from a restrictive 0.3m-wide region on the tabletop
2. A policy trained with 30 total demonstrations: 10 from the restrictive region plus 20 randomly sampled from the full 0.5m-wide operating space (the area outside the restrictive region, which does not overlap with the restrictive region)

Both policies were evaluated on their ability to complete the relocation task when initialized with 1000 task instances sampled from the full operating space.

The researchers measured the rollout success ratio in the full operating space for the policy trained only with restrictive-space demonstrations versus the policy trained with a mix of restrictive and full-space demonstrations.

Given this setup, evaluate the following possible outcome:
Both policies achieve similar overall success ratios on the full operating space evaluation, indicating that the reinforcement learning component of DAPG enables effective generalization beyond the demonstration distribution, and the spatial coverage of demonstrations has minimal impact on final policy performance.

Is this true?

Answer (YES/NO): NO